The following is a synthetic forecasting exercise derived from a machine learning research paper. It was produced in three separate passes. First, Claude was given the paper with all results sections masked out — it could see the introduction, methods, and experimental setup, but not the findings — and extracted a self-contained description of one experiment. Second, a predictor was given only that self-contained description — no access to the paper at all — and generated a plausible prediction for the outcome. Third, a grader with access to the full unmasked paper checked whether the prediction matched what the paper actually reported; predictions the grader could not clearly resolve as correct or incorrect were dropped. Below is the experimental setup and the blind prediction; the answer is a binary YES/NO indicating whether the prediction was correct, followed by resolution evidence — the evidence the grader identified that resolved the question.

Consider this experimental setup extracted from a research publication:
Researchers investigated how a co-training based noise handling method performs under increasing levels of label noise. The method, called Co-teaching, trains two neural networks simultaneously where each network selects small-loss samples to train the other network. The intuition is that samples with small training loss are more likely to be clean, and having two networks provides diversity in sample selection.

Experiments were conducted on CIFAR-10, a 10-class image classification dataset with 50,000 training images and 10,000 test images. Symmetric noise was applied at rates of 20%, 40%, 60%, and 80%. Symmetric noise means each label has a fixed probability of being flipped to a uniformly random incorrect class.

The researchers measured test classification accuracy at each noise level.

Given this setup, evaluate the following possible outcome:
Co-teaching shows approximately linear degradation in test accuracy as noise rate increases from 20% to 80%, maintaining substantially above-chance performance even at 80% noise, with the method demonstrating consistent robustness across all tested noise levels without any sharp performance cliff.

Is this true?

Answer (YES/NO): NO